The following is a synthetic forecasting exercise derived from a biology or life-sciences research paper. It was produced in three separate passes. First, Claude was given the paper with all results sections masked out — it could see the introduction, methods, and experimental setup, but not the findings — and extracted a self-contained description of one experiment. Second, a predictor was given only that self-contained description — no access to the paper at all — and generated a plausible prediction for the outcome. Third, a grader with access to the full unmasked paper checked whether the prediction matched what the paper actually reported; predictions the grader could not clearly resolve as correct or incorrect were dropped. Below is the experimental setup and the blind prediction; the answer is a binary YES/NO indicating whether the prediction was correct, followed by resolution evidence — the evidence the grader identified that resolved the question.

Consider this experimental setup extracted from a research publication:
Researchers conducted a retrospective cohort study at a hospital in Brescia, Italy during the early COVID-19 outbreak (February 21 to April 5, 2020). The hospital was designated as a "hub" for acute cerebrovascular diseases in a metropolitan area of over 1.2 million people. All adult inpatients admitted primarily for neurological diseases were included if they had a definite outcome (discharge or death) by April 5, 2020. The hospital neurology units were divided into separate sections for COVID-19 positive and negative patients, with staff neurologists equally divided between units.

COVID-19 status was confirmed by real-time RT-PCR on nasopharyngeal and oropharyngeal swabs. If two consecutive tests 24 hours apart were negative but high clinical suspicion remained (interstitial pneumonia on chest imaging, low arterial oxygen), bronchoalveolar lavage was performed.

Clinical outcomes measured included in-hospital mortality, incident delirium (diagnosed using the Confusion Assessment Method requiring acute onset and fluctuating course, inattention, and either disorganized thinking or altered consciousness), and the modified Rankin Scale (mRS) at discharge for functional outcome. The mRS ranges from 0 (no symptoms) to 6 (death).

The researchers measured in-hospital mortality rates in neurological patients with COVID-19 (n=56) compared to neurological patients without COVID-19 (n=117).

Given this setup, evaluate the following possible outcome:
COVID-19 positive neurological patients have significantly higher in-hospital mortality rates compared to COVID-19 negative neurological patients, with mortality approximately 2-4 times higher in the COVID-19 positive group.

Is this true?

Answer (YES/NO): NO